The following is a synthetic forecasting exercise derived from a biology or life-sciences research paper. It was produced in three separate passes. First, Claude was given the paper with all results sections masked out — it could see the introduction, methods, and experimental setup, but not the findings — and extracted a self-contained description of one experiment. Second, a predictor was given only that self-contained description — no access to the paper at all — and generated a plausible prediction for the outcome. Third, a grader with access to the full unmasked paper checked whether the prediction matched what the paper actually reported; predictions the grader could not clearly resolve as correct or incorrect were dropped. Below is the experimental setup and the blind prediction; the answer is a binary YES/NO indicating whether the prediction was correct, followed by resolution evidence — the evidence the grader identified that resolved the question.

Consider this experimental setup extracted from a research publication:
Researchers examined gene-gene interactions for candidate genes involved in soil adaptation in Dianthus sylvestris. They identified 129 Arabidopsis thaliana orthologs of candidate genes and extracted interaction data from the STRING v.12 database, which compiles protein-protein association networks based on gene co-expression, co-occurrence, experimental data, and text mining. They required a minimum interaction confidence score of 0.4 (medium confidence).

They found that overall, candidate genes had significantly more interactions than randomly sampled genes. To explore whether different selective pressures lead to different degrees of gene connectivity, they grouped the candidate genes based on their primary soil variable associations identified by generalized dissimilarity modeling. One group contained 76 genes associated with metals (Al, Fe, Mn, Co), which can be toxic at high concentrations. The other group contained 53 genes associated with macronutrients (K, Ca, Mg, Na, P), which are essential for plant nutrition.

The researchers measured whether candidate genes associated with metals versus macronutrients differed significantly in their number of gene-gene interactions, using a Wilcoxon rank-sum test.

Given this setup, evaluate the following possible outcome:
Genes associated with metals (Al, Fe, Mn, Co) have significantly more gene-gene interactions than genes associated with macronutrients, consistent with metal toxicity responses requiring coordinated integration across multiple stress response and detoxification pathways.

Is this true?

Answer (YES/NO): NO